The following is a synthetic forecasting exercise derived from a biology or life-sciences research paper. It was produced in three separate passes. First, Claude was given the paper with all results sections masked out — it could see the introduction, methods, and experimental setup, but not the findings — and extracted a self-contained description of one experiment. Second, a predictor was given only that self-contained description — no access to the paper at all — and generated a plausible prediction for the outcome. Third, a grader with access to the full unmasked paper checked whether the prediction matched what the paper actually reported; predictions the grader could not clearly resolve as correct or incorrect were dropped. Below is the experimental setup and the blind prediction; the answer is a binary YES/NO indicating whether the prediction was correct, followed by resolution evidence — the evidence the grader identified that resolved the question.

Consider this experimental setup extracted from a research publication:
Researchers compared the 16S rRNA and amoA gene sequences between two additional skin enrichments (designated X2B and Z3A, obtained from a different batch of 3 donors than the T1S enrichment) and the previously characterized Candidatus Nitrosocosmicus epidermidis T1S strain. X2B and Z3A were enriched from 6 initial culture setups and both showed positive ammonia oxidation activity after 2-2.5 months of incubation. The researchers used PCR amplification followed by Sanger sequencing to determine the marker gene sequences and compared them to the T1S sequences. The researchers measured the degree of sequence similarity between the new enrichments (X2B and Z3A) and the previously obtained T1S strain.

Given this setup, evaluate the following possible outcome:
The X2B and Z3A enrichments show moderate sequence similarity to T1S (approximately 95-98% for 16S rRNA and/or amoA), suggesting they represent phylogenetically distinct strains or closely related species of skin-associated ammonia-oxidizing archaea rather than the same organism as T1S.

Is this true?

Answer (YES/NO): NO